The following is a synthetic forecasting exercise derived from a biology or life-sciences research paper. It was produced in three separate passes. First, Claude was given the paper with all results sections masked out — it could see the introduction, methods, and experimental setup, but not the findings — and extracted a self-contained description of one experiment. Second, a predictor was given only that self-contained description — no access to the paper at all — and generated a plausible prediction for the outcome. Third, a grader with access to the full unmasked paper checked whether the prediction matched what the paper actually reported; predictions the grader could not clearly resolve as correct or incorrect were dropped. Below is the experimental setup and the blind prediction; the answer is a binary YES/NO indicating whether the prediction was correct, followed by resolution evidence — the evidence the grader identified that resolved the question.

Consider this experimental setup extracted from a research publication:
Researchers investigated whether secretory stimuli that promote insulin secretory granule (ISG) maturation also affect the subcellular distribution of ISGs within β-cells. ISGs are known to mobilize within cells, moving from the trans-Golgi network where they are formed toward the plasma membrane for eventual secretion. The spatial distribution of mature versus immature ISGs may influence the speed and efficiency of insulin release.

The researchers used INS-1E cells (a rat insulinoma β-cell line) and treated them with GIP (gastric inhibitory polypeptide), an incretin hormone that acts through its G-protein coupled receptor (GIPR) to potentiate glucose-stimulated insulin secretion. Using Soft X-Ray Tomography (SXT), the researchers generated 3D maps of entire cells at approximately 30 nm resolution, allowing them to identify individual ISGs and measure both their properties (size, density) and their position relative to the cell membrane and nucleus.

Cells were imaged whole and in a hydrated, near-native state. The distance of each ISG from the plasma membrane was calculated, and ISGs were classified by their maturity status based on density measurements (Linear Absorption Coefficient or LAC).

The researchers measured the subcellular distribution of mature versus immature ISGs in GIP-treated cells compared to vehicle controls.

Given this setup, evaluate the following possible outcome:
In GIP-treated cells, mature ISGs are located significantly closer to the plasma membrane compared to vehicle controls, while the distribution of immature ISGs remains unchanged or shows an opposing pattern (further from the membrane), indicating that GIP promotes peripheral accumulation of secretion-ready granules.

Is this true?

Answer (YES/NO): NO